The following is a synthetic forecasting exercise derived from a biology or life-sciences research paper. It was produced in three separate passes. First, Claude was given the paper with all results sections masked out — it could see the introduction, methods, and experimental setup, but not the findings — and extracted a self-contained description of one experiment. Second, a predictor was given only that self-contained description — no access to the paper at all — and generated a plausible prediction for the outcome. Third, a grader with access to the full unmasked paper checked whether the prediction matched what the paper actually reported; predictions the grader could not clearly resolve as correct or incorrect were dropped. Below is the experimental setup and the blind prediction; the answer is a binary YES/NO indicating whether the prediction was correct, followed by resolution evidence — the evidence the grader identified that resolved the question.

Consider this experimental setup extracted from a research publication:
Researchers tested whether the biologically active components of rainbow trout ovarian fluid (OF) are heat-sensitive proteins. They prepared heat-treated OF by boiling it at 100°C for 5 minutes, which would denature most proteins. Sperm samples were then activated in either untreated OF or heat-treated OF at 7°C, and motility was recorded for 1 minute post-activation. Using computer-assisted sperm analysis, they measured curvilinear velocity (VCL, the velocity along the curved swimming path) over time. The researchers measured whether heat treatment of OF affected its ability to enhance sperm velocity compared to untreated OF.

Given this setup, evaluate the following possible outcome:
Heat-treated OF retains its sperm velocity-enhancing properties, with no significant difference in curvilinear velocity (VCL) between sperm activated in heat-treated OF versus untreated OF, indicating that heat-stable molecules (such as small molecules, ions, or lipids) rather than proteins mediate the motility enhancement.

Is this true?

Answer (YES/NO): YES